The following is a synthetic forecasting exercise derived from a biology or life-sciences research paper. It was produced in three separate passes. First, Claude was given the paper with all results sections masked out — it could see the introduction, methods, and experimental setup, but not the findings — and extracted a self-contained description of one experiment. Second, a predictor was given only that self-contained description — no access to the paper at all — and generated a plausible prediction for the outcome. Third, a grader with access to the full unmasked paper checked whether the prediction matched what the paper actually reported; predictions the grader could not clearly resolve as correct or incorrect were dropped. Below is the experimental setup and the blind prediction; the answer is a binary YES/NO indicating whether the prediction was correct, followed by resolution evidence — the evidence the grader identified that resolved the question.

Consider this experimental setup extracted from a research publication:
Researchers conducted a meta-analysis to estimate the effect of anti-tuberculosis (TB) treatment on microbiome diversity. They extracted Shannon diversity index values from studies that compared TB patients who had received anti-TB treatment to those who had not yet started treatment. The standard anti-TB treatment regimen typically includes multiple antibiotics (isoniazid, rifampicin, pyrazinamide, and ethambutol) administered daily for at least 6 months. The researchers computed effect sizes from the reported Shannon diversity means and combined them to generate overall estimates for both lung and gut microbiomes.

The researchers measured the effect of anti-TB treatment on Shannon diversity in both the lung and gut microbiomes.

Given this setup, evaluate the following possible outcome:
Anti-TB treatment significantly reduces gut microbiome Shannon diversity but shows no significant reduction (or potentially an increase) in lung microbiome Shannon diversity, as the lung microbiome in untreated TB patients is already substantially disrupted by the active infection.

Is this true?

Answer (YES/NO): NO